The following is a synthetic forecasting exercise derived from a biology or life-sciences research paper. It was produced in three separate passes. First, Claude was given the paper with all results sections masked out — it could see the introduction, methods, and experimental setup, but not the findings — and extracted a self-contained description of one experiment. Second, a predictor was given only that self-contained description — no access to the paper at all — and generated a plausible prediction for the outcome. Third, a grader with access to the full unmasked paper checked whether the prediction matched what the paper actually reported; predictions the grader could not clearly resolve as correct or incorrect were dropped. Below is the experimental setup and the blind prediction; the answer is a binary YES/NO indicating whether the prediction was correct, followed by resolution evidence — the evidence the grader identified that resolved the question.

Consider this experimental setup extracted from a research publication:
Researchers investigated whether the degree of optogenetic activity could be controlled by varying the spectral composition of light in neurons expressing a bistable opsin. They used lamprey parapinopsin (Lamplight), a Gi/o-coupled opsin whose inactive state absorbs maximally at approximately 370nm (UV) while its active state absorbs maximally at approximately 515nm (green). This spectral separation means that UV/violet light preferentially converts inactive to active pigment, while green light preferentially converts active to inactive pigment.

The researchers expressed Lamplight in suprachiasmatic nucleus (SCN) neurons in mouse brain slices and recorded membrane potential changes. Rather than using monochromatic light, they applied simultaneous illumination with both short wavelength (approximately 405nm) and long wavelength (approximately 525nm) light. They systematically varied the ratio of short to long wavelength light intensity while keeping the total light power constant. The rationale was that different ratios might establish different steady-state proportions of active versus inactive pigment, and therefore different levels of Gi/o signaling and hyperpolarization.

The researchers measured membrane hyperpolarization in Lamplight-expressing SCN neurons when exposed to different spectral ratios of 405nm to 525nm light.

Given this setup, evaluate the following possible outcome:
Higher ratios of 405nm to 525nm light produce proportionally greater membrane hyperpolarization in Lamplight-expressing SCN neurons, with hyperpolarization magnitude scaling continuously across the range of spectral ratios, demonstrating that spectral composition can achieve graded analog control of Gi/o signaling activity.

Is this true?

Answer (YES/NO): NO